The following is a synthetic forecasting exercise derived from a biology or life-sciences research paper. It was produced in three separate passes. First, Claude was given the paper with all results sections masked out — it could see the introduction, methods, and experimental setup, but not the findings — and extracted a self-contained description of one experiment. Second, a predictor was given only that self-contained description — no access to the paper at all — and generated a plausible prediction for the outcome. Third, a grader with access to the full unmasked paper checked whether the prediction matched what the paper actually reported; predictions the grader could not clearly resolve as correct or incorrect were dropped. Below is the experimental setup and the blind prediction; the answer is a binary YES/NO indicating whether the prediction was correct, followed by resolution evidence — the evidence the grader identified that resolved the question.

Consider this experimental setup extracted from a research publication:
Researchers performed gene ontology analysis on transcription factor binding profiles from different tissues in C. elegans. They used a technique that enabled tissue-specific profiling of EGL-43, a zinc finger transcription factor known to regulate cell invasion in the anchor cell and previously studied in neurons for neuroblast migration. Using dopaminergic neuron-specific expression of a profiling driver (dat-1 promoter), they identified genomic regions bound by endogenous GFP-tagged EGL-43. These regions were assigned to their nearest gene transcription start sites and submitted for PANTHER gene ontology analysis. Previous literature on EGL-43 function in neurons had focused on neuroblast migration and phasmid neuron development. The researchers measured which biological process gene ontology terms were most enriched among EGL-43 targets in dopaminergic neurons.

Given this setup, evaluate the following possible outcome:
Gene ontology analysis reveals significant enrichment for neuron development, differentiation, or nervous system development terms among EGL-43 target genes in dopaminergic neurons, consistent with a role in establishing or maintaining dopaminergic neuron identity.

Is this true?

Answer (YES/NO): NO